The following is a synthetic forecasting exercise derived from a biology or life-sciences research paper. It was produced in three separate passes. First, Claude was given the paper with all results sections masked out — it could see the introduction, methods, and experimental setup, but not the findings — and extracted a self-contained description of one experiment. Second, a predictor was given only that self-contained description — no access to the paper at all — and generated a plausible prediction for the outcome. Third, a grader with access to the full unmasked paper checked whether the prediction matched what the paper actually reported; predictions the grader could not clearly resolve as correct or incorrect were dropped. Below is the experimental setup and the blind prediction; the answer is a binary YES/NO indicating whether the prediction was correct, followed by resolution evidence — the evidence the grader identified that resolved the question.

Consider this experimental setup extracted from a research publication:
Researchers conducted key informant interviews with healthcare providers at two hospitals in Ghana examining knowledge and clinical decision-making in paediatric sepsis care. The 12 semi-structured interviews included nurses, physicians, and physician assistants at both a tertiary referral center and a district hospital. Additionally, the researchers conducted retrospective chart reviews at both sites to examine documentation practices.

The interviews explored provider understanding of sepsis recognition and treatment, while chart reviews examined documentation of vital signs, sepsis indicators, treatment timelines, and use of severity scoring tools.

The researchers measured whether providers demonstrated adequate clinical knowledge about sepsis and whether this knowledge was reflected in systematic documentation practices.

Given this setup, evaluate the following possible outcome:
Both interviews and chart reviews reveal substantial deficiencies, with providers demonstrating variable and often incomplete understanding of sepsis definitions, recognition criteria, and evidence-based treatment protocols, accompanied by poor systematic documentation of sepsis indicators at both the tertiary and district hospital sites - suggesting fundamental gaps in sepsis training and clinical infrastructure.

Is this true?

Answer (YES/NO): NO